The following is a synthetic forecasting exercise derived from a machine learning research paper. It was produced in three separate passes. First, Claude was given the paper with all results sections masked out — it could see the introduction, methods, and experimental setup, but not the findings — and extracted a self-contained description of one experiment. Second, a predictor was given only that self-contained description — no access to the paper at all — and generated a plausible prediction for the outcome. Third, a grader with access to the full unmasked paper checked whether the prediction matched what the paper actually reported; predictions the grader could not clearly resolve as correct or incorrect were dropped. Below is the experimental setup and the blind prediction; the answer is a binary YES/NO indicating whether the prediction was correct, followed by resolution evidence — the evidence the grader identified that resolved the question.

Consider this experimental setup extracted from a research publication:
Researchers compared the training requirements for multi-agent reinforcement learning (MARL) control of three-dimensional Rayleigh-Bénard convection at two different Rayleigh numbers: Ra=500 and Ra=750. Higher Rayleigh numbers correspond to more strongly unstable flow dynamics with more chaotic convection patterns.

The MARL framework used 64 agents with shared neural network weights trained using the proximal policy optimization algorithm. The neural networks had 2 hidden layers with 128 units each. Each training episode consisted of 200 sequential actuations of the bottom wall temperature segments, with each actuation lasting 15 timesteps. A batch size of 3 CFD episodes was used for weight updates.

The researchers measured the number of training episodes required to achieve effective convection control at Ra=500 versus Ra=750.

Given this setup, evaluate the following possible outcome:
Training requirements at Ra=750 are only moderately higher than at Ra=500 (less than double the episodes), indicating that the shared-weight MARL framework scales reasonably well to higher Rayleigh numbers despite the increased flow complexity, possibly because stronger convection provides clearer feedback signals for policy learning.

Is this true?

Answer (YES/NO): NO